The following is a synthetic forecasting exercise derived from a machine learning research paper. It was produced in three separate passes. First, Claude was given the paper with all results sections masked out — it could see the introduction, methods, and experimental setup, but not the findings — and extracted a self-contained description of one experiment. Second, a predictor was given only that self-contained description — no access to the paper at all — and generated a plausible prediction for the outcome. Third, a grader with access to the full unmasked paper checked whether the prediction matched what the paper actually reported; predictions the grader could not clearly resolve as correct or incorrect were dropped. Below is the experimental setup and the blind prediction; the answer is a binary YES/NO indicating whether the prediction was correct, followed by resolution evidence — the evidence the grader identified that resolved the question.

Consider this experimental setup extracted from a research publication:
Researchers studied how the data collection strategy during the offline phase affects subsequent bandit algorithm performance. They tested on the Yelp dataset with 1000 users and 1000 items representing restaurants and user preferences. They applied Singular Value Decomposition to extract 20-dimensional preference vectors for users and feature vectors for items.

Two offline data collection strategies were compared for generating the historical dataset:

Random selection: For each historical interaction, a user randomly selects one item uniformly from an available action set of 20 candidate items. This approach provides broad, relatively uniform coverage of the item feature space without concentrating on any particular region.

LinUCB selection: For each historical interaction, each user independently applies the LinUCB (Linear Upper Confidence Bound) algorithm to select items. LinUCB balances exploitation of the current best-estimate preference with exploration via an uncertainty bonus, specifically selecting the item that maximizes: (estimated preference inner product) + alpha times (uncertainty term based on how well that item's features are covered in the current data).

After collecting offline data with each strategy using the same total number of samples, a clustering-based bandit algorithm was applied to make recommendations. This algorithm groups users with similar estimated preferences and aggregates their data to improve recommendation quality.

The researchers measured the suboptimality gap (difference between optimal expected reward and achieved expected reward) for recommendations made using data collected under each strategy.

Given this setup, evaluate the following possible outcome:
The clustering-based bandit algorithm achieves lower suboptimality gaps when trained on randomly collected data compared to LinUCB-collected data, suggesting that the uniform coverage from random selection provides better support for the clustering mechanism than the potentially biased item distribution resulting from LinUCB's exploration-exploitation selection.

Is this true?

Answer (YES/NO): NO